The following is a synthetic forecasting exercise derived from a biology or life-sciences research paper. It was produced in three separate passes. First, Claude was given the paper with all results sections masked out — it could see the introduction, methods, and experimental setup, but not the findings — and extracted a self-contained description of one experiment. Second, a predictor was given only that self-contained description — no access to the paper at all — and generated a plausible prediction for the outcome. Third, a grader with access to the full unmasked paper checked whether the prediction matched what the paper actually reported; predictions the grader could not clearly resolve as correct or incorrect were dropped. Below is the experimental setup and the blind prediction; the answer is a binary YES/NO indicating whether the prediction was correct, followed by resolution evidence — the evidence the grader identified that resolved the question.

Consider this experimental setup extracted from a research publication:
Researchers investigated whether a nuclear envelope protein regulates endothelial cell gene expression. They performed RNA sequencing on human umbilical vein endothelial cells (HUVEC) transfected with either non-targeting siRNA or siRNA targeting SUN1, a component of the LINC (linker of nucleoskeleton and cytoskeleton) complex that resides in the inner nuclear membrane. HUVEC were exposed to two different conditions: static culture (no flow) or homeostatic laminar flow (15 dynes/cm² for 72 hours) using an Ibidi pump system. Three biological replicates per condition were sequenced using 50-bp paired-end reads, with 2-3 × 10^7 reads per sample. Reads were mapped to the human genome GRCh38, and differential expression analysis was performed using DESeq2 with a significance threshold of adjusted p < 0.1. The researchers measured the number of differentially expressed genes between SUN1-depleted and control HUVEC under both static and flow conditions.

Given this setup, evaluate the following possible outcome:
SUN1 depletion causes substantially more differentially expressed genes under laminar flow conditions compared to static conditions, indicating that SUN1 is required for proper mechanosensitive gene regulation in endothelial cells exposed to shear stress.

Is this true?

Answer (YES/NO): NO